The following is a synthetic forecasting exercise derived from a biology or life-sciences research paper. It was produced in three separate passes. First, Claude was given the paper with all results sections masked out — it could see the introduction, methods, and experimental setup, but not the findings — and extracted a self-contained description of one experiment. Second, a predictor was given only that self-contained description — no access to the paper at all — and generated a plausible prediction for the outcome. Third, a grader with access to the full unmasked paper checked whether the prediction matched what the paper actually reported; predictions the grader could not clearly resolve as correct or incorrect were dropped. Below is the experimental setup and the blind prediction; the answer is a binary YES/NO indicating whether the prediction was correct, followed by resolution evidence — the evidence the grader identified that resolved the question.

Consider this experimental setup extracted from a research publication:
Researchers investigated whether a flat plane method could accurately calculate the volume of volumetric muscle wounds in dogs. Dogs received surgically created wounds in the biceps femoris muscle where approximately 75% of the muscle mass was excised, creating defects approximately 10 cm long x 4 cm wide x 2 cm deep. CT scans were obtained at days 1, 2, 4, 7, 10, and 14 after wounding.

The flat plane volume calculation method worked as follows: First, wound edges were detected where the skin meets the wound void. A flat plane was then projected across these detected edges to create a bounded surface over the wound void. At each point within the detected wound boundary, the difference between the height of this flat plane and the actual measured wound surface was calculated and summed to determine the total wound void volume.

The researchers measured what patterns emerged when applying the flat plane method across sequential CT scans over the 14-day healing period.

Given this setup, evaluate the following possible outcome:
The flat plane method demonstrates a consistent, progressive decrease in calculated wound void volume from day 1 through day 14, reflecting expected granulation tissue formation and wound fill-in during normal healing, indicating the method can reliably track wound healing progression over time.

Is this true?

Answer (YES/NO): NO